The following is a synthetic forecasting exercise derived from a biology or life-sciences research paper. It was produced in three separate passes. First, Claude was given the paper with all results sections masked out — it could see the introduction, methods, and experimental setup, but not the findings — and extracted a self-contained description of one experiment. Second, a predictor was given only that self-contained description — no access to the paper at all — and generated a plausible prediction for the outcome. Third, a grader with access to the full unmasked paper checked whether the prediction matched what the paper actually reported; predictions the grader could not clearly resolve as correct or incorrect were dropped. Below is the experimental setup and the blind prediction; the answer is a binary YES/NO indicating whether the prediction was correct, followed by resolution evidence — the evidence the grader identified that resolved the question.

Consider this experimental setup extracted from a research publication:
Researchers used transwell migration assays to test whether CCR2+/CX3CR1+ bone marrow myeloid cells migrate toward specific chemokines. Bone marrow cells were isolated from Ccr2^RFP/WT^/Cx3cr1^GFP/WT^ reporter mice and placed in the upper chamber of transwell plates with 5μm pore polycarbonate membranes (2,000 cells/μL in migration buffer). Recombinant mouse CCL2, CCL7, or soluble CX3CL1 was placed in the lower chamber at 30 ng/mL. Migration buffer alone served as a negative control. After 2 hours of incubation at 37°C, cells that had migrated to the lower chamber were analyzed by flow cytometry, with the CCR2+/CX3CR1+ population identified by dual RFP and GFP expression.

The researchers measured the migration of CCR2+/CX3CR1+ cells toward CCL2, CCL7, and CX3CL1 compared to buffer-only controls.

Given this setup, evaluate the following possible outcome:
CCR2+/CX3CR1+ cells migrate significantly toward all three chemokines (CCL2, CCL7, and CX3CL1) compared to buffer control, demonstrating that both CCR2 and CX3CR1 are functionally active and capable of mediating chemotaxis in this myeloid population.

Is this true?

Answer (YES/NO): NO